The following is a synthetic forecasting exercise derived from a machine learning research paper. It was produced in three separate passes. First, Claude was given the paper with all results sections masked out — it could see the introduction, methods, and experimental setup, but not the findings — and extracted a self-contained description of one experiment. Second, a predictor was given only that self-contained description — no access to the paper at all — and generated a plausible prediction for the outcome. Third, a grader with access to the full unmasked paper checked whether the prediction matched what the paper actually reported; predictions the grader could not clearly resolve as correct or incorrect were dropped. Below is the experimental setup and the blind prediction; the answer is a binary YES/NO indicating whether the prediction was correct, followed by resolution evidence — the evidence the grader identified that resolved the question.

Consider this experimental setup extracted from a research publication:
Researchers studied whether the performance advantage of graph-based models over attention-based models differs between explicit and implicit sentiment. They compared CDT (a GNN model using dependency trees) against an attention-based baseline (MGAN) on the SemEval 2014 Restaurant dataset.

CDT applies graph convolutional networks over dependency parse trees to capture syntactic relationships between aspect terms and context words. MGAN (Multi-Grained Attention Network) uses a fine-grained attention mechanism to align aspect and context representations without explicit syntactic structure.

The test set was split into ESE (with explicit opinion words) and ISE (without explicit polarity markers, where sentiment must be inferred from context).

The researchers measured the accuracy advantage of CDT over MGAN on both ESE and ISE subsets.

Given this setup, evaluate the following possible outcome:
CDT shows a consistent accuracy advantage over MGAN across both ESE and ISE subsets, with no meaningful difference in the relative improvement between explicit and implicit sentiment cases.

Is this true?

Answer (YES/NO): NO